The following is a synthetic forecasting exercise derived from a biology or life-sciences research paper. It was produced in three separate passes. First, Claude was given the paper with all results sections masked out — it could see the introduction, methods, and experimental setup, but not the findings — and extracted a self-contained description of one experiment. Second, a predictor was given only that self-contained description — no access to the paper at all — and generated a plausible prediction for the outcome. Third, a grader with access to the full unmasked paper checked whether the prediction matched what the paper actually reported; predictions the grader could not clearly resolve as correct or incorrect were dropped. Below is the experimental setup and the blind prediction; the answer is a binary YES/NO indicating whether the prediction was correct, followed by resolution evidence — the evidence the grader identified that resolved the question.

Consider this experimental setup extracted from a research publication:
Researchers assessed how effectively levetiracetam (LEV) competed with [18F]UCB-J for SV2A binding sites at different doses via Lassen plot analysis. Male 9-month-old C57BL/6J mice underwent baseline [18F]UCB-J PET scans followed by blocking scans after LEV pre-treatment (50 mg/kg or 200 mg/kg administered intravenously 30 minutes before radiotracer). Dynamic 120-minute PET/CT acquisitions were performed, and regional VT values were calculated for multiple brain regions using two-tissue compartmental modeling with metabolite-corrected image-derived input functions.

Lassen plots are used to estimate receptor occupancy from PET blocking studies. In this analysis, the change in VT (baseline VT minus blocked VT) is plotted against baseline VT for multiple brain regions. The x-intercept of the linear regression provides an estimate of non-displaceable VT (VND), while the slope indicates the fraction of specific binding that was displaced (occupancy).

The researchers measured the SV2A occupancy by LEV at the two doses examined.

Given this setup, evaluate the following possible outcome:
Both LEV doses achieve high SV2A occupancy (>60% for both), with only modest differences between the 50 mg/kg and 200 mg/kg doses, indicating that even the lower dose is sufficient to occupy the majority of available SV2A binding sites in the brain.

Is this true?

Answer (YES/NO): NO